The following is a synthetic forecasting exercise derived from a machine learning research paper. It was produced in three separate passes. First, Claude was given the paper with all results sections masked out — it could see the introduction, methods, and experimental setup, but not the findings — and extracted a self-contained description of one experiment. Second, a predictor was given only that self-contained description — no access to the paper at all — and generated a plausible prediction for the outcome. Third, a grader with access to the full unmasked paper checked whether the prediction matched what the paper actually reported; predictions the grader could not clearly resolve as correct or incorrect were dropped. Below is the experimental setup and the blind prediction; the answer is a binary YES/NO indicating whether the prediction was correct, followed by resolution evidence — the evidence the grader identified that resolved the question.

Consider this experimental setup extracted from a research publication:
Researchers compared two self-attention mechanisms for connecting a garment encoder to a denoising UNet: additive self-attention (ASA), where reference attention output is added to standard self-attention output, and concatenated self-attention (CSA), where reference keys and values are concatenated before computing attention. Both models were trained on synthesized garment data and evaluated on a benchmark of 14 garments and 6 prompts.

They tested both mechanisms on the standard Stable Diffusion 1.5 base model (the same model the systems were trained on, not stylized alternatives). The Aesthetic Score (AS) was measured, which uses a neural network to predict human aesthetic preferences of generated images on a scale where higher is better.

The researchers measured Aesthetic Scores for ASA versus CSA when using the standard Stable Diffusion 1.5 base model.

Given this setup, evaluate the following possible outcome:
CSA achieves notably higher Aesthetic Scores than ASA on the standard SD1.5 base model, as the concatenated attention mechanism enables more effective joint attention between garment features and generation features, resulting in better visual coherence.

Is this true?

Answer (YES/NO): NO